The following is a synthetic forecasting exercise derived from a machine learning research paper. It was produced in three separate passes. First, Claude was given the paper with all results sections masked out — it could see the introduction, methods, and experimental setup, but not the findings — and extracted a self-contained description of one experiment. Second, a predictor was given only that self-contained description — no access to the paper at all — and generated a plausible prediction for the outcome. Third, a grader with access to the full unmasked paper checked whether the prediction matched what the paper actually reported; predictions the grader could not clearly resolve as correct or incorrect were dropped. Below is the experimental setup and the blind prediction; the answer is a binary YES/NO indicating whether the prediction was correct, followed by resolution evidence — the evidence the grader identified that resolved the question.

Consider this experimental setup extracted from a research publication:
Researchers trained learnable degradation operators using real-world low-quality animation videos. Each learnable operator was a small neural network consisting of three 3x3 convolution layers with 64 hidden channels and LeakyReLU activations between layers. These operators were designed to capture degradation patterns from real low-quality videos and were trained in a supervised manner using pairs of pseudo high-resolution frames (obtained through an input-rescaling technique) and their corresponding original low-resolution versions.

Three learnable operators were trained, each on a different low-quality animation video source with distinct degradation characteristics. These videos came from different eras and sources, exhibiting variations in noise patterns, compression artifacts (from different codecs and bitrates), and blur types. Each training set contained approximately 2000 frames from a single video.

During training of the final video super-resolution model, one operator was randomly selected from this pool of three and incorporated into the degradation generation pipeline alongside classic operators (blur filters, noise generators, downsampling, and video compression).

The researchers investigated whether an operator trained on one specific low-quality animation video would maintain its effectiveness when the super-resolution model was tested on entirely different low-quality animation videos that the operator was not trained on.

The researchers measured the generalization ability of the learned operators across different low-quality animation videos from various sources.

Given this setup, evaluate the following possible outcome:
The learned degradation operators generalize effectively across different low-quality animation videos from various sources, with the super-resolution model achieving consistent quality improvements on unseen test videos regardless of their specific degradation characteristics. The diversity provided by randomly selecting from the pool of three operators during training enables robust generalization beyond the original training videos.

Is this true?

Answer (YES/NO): YES